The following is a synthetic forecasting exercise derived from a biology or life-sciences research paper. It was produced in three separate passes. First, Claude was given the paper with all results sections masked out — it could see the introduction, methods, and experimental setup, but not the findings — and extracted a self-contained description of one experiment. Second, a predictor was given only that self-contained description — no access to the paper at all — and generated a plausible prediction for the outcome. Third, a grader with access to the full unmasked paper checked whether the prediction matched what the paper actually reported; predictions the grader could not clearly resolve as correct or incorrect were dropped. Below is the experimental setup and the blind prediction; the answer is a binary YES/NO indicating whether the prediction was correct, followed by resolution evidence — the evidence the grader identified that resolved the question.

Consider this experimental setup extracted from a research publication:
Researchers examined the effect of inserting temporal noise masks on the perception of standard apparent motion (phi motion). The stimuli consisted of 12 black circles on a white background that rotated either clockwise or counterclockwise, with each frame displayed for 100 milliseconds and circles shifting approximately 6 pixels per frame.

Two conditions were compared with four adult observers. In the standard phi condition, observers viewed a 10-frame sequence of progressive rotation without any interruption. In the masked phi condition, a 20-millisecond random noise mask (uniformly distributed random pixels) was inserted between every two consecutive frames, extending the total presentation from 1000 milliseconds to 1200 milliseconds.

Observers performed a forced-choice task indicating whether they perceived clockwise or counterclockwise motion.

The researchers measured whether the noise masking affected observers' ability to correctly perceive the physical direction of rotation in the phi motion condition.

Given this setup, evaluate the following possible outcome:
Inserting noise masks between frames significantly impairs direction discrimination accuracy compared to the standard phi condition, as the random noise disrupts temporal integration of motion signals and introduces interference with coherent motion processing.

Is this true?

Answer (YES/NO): NO